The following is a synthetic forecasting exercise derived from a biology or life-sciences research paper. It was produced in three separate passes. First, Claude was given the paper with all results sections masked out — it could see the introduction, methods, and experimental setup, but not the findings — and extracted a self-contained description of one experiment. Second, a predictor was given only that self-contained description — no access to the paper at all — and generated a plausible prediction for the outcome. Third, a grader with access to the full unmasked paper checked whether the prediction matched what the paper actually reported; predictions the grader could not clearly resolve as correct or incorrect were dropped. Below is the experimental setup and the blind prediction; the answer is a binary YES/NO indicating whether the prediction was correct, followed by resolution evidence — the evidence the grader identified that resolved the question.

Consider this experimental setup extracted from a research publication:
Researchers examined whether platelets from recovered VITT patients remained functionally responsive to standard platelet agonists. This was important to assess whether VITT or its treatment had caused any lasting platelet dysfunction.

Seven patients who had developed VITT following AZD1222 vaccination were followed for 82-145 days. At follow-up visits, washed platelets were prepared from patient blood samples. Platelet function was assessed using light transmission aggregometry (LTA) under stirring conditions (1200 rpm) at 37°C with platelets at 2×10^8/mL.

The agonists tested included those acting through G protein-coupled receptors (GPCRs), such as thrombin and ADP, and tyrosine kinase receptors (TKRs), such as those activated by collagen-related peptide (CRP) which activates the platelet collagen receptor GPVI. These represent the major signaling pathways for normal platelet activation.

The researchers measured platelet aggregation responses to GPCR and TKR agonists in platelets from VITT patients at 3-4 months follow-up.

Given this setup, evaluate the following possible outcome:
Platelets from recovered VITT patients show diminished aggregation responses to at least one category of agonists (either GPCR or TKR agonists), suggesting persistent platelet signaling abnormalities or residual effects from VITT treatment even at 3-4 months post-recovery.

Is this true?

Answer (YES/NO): NO